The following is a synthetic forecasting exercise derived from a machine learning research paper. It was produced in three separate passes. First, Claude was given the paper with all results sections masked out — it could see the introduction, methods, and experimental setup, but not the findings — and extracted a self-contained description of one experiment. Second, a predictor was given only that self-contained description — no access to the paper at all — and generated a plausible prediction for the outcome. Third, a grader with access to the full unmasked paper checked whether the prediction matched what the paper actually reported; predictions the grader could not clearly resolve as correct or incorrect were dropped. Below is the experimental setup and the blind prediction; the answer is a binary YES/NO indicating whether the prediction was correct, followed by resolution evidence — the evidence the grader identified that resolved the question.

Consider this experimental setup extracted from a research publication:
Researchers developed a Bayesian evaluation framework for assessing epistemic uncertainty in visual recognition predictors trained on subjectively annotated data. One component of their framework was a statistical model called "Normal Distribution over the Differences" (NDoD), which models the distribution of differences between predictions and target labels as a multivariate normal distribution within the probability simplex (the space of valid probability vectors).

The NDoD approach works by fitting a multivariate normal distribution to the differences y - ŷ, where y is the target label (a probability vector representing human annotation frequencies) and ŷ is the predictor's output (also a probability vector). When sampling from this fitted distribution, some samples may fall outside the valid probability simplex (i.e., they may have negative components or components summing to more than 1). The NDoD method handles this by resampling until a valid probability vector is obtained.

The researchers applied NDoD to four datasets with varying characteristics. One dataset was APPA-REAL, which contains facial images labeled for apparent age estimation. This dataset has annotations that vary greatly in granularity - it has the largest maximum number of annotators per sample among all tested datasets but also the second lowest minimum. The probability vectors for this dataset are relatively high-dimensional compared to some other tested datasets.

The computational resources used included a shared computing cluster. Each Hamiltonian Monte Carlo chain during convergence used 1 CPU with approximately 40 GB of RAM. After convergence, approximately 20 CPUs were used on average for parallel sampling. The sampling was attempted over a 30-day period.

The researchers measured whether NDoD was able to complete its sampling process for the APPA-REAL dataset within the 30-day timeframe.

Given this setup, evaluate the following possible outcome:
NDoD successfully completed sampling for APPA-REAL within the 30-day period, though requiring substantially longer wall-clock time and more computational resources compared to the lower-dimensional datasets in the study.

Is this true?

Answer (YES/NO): NO